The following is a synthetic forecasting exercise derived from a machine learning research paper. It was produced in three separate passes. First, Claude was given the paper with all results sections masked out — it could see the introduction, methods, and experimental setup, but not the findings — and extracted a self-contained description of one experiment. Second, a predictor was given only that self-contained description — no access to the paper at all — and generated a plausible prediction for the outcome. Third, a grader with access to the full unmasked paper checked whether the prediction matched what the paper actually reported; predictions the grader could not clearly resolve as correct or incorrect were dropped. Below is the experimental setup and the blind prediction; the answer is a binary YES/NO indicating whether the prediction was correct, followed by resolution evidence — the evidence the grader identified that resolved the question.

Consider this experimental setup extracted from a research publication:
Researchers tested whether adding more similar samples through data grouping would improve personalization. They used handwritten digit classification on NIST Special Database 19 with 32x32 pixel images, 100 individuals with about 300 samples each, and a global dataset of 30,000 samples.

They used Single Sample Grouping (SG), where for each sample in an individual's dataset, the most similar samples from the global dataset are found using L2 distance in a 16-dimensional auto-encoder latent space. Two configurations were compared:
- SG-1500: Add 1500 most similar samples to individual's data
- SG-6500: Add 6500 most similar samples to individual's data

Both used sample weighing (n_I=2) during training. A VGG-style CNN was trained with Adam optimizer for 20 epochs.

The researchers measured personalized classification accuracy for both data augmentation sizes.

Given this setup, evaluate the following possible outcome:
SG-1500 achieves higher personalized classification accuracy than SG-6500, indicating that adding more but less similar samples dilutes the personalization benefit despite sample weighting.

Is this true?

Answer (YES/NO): YES